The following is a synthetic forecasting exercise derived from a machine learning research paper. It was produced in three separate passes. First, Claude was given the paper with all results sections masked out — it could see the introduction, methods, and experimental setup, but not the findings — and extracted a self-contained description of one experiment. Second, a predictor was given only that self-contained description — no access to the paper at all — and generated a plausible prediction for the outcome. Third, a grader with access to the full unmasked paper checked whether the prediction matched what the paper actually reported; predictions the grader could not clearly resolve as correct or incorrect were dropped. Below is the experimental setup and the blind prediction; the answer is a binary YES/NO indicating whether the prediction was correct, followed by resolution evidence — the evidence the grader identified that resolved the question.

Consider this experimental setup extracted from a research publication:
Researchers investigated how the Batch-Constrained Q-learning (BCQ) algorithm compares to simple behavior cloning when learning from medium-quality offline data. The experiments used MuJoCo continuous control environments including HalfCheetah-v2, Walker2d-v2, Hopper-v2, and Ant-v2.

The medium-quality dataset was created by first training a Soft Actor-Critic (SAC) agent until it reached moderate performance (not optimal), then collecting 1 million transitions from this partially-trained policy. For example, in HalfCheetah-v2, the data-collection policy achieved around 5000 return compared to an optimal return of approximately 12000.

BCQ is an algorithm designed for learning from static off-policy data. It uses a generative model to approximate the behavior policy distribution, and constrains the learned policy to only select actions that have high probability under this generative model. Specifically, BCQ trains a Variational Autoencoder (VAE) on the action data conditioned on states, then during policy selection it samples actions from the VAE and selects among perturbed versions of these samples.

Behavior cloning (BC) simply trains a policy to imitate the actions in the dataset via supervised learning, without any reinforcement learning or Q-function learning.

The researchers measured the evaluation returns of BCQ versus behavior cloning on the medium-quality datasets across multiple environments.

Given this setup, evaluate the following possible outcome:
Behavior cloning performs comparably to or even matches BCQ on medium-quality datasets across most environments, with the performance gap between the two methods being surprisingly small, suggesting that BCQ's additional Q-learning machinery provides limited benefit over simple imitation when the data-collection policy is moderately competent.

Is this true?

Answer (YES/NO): YES